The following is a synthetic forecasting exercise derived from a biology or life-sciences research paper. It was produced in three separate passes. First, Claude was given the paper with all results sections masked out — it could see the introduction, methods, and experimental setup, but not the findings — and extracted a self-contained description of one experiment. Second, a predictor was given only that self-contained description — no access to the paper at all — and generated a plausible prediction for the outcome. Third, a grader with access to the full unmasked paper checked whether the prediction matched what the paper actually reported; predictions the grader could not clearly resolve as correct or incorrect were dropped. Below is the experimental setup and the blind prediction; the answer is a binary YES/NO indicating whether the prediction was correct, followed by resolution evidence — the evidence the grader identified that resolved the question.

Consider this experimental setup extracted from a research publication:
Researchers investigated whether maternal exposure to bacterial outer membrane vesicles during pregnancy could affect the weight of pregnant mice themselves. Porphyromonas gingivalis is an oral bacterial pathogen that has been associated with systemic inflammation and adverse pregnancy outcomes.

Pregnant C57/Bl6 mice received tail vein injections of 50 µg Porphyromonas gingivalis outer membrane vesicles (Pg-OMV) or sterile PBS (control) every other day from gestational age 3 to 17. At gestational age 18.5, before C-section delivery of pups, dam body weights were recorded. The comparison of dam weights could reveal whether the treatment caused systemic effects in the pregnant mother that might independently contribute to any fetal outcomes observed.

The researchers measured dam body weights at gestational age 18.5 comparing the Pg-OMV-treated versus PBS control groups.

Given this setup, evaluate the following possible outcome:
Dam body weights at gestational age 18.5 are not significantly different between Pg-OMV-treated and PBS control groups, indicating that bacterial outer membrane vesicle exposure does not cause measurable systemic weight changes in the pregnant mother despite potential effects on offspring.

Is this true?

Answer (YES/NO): YES